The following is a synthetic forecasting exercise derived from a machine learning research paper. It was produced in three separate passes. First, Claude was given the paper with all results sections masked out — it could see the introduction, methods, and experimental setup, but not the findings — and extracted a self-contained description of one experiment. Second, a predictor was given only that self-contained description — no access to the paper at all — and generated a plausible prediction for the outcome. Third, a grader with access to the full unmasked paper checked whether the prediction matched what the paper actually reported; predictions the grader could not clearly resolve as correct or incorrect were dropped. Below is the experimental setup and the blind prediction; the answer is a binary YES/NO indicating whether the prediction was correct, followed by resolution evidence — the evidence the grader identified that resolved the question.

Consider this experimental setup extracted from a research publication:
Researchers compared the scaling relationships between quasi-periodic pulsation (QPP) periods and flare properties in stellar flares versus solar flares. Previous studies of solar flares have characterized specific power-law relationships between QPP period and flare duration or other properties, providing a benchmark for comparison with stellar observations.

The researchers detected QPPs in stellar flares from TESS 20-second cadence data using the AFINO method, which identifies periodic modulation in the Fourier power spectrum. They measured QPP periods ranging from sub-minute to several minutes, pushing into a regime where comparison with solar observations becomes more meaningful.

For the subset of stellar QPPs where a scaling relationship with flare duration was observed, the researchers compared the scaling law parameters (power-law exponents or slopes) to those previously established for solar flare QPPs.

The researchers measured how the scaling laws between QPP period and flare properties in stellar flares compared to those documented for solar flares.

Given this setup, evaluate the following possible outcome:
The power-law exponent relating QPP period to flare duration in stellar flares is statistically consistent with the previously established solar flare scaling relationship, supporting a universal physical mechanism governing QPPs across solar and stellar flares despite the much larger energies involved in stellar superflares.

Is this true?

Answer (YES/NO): NO